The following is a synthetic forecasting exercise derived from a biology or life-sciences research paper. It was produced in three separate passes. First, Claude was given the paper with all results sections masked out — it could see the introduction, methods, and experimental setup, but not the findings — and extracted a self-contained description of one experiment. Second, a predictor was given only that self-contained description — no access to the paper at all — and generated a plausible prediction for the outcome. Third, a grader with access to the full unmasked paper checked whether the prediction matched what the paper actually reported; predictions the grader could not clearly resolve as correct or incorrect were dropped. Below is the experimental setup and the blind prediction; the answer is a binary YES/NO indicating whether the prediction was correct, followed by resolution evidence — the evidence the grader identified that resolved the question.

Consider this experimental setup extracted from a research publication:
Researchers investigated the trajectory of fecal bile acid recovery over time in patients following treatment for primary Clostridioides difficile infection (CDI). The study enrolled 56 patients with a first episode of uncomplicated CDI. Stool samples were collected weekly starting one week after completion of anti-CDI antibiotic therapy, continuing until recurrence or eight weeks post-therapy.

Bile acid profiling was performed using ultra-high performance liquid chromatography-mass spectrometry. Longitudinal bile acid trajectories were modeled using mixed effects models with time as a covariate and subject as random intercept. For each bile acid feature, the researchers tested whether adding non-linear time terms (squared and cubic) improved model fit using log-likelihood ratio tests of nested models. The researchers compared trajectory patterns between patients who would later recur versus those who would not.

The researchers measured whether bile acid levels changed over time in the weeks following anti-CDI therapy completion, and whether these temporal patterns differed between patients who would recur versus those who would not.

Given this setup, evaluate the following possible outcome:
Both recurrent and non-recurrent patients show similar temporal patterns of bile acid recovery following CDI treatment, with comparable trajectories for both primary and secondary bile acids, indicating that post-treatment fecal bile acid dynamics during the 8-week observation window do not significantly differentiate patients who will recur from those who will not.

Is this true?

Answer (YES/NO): NO